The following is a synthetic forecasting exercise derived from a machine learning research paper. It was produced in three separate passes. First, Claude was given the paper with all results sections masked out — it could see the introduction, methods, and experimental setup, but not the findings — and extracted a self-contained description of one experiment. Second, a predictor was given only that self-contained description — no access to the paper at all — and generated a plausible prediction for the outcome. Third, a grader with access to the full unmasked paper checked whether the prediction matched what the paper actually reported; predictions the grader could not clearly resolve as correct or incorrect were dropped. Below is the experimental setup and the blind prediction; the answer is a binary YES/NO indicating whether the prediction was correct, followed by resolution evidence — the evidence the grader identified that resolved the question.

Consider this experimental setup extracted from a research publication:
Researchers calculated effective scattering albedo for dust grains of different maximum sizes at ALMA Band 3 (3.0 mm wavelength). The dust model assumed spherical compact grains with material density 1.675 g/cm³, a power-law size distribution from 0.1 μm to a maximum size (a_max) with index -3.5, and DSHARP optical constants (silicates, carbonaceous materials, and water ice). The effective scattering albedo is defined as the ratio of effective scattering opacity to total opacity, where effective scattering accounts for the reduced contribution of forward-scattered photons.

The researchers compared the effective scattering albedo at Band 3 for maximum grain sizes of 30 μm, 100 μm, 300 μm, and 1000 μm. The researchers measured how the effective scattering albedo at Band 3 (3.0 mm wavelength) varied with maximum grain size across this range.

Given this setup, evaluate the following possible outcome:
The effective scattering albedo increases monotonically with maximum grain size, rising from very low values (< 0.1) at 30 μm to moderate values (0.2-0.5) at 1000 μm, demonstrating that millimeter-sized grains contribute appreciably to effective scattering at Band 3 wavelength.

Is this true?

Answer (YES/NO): NO